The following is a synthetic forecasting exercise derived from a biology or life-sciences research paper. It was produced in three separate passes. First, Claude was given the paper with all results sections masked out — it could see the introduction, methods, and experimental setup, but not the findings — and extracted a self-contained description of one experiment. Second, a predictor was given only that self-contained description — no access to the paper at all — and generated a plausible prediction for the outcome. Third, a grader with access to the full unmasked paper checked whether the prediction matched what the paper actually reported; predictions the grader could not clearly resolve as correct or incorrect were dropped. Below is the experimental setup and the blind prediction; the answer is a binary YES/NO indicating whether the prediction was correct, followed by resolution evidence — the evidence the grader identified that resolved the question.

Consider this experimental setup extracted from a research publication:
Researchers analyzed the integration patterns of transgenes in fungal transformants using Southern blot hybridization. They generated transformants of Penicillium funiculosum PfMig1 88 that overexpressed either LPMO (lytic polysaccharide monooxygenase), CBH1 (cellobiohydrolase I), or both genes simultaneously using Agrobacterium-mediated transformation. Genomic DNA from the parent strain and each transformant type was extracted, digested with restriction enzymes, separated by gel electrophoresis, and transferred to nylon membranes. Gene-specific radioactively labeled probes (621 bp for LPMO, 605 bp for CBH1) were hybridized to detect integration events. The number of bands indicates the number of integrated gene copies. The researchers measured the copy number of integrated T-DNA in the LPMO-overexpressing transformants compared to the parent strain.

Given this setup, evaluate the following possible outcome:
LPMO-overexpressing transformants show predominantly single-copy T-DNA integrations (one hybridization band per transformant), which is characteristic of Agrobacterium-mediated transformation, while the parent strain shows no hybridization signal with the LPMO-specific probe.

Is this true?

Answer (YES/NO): NO